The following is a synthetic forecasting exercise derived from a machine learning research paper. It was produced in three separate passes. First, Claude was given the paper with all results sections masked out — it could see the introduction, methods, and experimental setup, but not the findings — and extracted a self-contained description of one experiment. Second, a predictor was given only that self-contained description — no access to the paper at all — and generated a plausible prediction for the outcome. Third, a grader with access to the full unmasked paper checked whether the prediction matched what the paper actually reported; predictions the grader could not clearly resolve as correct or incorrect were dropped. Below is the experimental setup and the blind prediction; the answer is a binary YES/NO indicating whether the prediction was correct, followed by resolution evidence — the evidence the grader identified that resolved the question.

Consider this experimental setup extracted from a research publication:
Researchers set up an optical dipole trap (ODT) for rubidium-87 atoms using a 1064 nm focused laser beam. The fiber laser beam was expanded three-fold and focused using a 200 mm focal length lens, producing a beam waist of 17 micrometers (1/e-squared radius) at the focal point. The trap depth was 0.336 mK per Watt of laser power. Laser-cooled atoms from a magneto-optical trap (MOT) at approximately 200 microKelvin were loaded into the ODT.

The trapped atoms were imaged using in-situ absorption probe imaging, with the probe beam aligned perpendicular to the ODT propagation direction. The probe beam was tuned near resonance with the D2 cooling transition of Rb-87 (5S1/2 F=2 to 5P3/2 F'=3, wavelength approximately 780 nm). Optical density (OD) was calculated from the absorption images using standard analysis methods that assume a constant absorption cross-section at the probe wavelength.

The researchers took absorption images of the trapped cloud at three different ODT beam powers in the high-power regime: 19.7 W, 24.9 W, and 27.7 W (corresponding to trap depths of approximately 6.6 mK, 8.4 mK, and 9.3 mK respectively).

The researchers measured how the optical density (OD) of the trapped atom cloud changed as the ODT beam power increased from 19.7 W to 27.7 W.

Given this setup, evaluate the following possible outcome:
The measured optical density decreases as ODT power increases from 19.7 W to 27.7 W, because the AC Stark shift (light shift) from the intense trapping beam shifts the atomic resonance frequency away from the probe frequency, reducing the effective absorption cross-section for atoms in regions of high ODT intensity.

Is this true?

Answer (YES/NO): YES